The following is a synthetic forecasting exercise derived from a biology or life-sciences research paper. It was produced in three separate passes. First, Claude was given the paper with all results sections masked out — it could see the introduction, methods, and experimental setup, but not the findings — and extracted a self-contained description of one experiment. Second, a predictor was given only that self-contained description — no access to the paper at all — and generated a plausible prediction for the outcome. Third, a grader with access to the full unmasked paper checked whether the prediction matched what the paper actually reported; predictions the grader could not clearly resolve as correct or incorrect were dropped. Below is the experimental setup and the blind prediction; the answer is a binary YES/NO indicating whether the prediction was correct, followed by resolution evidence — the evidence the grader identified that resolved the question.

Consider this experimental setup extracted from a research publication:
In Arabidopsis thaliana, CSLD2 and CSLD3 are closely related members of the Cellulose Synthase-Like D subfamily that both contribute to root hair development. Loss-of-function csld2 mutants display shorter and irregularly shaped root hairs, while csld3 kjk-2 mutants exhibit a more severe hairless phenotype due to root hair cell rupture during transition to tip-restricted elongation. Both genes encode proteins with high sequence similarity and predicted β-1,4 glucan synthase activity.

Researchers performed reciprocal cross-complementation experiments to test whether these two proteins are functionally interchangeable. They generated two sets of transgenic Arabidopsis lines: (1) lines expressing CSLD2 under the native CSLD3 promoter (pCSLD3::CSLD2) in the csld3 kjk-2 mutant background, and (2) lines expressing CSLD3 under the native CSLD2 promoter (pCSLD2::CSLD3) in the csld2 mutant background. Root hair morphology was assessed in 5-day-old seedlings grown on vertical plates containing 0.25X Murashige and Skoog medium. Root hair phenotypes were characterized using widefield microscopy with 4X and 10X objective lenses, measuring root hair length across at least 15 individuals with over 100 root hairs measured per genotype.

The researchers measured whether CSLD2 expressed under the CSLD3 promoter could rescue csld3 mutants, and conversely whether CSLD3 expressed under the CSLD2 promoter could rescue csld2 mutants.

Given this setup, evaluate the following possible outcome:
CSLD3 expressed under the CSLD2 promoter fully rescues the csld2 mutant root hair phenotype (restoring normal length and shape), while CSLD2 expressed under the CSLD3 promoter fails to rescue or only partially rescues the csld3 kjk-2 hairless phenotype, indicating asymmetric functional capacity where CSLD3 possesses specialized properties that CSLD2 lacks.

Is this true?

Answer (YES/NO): NO